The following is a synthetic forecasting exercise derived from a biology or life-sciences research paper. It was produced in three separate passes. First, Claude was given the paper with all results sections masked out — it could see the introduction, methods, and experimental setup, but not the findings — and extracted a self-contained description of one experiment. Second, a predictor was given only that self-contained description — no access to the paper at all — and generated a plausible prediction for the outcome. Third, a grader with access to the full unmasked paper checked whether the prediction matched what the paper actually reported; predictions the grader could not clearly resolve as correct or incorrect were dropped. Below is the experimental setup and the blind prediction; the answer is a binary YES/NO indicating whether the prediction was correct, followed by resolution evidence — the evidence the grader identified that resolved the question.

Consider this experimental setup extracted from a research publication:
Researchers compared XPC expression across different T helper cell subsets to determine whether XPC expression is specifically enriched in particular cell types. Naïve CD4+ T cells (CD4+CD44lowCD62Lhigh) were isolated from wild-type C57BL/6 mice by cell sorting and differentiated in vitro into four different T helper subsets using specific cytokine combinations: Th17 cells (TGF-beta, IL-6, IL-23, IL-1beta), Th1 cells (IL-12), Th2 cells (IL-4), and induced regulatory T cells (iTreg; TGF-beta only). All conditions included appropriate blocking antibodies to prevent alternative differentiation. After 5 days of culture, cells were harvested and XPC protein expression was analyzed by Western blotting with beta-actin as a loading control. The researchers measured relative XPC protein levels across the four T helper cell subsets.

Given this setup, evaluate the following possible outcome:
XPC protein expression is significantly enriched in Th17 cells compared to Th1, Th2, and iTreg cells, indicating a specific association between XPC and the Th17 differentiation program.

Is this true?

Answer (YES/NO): YES